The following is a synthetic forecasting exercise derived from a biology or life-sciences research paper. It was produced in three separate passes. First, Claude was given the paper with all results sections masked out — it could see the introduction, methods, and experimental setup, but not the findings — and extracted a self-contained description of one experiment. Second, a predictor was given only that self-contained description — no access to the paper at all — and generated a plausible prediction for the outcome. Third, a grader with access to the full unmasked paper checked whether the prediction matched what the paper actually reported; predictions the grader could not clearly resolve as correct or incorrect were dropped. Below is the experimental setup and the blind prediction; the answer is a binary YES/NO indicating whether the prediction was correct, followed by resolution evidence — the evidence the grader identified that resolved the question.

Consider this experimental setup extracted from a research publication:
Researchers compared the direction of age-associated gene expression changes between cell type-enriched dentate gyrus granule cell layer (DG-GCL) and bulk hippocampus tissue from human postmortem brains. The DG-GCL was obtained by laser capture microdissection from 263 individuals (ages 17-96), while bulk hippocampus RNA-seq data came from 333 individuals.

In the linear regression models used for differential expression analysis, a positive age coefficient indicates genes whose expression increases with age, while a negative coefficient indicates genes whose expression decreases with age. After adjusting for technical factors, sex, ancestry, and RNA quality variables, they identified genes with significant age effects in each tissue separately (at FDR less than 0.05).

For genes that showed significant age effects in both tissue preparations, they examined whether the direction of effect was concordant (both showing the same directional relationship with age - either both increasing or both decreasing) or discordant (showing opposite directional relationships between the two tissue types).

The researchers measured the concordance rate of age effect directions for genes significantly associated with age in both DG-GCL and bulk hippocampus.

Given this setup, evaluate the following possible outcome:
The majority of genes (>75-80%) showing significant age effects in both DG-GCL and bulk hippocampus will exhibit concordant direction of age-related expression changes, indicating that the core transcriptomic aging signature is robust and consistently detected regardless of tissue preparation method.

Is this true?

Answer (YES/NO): YES